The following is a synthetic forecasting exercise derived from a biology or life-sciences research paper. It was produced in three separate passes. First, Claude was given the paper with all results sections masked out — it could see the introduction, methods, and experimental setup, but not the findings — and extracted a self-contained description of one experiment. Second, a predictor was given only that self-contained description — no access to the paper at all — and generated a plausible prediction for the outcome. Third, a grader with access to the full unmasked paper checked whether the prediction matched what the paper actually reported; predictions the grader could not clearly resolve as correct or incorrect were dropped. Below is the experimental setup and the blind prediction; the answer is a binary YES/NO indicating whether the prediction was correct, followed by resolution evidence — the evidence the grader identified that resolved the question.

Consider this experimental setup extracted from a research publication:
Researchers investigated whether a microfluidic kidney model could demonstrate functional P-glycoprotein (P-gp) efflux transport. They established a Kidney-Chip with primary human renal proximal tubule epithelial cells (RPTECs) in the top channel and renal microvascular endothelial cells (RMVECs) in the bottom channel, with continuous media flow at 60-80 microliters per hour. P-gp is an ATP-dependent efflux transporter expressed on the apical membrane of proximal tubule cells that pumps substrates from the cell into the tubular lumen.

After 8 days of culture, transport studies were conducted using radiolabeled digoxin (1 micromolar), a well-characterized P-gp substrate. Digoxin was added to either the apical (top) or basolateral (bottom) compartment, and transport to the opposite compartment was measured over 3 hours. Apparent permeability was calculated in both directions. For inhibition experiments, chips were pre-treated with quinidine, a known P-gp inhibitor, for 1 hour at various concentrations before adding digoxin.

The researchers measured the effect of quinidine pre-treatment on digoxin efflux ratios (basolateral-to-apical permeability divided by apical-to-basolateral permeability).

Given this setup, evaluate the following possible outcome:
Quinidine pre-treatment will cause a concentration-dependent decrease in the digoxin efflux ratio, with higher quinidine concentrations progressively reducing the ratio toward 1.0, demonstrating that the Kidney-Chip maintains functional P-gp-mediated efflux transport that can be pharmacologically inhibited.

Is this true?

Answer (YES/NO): YES